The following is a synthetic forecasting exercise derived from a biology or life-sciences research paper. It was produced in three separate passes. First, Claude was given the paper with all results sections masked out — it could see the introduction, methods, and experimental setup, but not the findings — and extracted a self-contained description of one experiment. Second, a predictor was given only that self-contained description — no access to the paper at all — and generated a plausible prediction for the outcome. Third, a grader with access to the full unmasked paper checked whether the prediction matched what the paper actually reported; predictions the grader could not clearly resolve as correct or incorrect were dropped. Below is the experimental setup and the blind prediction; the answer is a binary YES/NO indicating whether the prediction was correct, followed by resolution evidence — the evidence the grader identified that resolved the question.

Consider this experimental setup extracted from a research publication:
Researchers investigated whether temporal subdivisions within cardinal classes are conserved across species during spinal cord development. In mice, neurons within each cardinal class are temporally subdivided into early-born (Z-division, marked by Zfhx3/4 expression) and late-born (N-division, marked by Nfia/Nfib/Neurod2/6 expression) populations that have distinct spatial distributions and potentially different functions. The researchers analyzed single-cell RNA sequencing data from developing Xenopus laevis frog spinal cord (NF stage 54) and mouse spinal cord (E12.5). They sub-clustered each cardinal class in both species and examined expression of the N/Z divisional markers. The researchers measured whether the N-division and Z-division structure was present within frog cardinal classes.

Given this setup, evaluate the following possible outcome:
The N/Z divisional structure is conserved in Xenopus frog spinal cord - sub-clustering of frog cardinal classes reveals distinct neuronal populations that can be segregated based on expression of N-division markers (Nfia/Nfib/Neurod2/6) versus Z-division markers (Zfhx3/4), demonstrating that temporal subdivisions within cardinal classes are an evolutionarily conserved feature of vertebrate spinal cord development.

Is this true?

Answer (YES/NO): YES